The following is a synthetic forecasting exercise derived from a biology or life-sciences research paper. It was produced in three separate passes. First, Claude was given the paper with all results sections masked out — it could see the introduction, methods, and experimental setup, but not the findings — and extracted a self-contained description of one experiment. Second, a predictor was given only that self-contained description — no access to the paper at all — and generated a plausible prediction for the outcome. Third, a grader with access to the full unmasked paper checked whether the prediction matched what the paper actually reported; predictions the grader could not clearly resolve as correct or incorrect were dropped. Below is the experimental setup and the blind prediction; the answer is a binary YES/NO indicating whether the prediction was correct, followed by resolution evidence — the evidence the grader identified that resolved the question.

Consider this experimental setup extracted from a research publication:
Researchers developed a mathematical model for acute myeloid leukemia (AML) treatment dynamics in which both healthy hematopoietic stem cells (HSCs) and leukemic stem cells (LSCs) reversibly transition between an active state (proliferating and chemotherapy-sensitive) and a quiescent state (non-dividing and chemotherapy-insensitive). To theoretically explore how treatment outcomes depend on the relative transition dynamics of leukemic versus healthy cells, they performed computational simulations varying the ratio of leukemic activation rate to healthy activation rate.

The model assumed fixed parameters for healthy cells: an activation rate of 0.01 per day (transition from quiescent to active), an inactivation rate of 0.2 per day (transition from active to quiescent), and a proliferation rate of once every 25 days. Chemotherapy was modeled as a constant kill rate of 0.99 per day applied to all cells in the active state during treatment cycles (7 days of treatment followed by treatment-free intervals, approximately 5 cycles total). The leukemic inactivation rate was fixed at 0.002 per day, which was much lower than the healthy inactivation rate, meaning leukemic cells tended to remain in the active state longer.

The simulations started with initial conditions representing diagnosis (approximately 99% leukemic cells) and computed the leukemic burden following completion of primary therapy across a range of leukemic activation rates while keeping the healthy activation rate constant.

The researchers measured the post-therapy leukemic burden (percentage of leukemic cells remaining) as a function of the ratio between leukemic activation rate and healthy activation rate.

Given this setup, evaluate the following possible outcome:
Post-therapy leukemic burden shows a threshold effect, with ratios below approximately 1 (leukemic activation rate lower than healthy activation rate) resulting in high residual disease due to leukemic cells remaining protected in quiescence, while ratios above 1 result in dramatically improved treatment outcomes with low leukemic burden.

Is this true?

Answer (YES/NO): NO